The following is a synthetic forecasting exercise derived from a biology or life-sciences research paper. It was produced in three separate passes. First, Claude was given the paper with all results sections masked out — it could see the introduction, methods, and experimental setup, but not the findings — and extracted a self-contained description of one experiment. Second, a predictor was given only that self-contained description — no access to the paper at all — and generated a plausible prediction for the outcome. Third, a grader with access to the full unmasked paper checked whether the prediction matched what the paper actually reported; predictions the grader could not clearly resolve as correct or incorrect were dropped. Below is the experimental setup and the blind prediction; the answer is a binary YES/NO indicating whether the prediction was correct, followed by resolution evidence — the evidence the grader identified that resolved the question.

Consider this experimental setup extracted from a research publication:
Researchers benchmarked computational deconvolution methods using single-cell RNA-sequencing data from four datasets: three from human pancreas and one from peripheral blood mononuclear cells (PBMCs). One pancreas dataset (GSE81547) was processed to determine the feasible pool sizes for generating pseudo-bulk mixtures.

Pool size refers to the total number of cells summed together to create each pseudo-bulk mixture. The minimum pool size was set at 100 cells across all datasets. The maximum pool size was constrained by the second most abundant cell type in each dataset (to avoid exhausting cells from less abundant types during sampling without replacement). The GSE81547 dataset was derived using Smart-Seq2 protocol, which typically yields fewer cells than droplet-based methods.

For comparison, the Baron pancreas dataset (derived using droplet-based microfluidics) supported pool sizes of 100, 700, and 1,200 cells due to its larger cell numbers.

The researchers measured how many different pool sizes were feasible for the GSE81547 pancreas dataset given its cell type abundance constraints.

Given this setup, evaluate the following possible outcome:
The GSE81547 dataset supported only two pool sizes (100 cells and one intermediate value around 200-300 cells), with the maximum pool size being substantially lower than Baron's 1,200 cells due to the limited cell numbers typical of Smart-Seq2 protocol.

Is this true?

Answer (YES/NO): YES